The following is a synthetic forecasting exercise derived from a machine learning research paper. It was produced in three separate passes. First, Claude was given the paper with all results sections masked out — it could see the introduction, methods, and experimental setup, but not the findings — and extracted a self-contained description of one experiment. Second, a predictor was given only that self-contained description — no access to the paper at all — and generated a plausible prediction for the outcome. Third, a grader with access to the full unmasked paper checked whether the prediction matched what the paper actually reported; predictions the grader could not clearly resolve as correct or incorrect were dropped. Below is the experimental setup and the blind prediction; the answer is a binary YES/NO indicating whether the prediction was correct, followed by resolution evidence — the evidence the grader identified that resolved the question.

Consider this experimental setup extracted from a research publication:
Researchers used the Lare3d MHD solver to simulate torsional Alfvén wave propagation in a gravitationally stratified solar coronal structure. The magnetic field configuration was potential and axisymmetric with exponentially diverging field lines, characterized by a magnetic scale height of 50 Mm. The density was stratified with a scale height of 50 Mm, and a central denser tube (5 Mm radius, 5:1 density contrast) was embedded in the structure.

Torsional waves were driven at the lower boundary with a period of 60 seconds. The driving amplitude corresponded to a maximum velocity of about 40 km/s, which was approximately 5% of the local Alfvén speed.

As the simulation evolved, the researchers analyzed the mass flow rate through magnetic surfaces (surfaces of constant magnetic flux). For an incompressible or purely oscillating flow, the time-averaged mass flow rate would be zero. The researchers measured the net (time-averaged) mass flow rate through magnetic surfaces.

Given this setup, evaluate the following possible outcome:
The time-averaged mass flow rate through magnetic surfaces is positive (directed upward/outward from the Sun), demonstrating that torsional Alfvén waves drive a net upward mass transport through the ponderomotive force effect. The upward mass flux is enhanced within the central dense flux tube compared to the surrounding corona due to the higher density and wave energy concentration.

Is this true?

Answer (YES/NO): YES